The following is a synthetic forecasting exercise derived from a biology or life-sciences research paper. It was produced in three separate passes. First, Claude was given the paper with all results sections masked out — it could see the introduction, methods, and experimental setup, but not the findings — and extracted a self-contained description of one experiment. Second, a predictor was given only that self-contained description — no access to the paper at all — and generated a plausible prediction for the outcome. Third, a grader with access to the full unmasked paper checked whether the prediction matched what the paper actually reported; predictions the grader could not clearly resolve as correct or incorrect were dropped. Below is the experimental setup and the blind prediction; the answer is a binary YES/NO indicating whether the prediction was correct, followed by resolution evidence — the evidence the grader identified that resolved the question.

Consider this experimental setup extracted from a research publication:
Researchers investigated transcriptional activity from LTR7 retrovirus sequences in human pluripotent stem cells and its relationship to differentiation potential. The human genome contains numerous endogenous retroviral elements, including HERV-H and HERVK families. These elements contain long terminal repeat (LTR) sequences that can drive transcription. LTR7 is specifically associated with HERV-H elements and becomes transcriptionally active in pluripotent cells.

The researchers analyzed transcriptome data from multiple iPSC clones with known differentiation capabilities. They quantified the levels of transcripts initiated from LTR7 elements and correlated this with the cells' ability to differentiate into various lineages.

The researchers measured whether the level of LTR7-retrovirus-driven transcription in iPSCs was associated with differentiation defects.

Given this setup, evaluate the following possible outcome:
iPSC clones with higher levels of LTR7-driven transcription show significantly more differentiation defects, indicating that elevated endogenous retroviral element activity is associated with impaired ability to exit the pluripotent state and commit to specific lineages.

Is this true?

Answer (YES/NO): YES